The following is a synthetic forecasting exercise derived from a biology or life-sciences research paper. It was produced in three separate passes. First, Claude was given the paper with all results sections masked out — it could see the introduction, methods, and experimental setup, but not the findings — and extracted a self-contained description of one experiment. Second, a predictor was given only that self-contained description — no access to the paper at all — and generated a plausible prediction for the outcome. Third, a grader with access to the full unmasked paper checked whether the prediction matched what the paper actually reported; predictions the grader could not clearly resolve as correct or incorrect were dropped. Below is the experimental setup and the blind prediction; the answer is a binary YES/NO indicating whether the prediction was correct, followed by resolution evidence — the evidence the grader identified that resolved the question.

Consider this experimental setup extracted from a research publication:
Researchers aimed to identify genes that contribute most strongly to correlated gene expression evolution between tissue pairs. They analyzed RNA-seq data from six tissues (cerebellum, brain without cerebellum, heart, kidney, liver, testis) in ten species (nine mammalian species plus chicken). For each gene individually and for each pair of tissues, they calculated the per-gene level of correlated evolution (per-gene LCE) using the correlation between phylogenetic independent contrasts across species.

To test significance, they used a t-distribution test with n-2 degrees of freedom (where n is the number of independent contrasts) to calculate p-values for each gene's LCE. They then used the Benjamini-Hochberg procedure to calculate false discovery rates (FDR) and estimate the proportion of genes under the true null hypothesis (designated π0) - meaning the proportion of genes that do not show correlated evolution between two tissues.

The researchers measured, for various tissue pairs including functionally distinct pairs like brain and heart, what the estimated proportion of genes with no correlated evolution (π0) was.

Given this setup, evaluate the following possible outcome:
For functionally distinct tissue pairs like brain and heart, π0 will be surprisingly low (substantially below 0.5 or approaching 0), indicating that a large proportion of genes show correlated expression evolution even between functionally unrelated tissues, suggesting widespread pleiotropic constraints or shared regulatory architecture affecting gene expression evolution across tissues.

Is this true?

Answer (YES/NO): NO